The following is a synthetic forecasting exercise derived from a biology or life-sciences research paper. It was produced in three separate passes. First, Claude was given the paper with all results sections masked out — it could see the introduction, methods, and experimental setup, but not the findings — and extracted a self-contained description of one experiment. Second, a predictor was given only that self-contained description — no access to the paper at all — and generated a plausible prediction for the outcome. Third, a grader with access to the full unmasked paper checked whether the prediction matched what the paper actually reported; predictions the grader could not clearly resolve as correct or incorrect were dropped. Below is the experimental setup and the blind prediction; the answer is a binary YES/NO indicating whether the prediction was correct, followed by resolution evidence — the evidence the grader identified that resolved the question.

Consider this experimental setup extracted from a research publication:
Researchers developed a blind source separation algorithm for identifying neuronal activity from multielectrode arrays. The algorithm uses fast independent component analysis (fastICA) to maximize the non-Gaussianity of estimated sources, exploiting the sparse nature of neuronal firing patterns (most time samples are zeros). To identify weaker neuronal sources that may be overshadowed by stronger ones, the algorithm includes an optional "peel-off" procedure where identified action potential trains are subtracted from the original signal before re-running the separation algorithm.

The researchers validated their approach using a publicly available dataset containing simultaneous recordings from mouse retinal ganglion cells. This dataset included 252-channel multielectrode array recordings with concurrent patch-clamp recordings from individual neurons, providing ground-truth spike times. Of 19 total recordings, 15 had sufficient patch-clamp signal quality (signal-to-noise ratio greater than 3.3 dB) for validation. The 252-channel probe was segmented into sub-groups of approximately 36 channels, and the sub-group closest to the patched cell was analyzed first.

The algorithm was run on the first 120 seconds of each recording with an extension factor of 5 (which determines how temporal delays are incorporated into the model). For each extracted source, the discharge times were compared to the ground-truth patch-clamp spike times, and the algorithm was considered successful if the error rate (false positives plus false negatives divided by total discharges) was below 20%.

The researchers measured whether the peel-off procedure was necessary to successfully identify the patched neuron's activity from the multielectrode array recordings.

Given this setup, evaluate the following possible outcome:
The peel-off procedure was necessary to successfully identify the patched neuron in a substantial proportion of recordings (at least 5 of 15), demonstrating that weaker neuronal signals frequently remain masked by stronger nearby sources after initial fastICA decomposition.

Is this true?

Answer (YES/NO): NO